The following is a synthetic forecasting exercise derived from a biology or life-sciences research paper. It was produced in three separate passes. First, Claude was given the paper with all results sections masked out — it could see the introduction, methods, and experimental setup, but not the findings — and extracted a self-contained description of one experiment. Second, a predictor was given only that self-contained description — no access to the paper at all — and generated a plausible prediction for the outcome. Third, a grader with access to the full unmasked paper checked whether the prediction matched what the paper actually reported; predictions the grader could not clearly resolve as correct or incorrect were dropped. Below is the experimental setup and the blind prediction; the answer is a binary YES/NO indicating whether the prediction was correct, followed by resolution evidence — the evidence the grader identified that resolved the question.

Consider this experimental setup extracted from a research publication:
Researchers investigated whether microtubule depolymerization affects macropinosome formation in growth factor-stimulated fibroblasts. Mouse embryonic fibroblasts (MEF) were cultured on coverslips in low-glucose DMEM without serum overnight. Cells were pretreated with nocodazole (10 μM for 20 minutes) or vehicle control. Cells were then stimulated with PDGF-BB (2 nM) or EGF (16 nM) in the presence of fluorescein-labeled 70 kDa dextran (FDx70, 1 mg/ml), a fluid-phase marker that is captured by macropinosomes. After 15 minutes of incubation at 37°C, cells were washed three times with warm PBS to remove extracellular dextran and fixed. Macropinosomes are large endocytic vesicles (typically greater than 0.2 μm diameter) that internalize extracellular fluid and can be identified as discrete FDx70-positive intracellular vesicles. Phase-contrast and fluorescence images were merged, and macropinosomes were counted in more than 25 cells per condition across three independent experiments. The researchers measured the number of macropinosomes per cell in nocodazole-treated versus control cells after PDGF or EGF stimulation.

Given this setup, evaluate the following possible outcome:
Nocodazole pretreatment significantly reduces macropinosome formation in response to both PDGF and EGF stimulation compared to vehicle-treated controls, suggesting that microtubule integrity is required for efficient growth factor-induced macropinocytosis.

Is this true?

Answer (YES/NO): YES